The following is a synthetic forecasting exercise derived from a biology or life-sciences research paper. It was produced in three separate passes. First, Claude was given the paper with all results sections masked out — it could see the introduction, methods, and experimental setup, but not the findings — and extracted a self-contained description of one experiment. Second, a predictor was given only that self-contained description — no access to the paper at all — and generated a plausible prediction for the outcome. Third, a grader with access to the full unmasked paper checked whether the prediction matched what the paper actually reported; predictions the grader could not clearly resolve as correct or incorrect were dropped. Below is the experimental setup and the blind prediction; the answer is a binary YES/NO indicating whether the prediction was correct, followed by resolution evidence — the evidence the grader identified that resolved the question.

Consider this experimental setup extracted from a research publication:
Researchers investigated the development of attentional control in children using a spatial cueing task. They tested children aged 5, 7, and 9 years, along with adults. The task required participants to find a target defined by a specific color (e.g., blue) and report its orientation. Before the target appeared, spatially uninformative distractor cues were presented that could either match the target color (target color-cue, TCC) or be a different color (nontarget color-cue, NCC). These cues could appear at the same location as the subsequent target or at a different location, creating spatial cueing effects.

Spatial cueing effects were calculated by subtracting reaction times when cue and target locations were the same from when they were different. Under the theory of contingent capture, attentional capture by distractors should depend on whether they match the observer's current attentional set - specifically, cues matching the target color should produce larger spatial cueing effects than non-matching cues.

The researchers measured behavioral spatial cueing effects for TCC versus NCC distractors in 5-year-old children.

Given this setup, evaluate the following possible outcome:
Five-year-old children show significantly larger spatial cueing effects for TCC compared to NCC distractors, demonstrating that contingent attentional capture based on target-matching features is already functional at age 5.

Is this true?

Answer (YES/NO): NO